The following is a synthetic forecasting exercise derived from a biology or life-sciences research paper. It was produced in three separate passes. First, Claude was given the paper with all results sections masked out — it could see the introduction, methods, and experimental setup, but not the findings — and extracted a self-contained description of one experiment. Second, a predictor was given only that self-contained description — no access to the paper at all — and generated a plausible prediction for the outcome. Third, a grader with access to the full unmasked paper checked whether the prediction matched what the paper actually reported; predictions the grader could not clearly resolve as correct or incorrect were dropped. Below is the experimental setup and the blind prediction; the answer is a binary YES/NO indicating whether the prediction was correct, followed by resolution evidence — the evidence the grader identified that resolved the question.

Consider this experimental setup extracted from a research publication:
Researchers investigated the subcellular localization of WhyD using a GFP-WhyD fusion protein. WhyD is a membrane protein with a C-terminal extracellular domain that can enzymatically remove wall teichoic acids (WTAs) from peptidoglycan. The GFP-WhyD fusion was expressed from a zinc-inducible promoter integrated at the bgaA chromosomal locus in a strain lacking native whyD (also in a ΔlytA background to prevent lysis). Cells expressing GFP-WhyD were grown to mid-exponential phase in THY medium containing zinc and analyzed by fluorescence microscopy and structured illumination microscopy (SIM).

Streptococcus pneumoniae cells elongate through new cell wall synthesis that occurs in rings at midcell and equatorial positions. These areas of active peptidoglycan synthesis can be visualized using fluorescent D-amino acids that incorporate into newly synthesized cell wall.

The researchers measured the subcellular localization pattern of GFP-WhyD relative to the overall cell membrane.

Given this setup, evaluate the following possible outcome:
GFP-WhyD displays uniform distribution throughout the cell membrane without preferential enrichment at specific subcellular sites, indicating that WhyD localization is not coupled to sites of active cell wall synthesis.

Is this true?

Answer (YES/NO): NO